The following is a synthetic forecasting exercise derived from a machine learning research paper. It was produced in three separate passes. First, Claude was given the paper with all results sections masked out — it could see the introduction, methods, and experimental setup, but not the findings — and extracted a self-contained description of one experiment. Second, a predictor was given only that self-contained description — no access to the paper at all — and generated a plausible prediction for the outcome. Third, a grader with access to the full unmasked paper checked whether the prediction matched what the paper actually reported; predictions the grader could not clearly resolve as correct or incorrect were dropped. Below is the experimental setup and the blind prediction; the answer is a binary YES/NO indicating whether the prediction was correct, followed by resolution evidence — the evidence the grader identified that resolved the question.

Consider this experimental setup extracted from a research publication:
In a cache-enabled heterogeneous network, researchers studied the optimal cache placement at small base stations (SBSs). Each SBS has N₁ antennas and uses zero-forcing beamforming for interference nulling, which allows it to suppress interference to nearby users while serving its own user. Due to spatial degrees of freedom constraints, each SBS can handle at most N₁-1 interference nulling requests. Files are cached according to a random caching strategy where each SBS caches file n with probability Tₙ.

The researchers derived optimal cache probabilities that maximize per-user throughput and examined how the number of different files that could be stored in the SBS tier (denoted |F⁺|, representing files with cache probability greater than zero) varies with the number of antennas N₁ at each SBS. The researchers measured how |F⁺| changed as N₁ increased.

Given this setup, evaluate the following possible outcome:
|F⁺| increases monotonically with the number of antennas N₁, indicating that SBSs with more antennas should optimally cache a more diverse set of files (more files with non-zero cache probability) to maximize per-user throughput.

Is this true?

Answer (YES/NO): YES